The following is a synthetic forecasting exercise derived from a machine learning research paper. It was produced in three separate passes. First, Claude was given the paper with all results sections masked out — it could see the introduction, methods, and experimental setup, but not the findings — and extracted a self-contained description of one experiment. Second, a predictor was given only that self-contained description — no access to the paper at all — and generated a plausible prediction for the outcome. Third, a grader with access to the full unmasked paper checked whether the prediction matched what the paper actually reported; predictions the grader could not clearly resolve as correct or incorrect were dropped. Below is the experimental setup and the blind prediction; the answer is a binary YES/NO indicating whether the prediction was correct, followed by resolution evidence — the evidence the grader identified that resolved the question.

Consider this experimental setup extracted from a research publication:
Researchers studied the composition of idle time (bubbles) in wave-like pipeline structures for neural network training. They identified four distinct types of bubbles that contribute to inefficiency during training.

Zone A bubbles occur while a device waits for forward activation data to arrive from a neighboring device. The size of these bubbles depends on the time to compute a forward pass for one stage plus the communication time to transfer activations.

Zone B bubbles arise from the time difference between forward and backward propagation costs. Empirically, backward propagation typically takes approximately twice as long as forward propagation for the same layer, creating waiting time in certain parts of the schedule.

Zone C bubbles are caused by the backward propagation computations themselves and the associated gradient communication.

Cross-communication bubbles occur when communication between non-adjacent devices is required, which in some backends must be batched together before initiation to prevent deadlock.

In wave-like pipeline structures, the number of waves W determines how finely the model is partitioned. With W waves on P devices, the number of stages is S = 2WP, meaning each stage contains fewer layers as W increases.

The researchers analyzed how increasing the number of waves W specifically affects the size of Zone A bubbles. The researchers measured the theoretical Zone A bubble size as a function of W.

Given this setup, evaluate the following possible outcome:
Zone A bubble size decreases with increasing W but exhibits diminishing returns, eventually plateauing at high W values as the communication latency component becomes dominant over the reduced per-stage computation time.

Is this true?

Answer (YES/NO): YES